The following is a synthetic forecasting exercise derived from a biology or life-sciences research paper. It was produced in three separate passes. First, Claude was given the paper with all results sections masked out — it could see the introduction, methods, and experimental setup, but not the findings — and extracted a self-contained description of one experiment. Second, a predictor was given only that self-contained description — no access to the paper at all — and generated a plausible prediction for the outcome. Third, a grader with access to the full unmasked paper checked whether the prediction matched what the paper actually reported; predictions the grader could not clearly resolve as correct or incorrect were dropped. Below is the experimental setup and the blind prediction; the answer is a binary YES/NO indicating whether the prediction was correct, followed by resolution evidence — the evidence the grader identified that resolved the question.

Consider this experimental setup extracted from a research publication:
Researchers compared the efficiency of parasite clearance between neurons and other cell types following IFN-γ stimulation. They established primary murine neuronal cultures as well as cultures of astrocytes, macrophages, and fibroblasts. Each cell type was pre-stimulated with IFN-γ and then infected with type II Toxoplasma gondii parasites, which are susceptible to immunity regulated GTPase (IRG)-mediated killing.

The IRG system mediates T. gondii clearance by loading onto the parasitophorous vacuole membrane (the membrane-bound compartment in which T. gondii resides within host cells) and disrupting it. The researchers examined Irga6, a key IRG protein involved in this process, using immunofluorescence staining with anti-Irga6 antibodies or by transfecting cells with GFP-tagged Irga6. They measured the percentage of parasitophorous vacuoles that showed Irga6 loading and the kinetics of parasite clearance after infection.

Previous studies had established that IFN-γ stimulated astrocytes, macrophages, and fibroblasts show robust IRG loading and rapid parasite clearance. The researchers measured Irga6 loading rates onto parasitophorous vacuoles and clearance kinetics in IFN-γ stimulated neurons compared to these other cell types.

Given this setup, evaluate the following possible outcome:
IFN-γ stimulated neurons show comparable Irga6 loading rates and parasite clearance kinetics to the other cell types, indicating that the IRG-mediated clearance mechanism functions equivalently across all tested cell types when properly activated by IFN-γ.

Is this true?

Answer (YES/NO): NO